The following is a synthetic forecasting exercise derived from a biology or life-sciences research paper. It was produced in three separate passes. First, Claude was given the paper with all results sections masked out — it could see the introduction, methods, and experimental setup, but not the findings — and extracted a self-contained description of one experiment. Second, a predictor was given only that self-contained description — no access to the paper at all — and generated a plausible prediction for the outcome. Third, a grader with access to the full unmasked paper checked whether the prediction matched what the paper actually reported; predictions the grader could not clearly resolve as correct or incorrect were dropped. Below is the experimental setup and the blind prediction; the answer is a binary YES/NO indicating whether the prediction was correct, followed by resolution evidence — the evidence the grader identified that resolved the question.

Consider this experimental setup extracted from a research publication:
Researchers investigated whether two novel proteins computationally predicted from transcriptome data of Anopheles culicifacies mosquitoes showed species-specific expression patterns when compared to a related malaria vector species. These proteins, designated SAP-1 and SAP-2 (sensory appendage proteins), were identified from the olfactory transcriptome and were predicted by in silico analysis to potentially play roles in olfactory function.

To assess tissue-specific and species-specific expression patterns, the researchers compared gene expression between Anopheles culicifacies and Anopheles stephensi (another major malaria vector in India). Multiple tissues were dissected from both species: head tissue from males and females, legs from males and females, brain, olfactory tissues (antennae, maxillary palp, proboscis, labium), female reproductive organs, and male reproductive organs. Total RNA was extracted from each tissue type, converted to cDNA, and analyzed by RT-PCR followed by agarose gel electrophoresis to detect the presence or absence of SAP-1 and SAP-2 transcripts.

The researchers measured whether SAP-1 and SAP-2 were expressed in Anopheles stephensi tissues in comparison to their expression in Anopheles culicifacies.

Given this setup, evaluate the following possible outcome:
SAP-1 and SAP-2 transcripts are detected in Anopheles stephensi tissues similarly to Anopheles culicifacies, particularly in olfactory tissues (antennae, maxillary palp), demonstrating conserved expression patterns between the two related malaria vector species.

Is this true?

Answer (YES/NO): NO